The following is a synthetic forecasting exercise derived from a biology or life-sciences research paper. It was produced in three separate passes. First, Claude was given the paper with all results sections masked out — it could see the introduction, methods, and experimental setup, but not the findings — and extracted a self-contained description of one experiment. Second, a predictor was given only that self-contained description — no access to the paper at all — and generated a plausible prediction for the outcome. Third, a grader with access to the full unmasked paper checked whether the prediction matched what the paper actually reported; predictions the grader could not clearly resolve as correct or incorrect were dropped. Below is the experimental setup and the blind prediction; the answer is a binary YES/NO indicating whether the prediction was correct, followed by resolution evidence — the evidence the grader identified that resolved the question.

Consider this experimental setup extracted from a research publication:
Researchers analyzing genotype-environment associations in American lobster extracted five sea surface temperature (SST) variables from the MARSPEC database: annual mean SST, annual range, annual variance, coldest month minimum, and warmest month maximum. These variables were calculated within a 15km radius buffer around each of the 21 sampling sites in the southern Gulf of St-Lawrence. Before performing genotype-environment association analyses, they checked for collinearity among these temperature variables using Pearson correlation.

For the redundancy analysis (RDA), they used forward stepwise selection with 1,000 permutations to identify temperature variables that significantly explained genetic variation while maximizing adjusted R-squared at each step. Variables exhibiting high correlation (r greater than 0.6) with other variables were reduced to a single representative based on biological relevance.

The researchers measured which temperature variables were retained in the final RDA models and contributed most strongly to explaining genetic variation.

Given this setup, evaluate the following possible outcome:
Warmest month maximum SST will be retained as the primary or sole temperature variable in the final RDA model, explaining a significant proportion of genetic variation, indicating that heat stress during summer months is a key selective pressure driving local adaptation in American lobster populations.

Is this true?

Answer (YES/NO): NO